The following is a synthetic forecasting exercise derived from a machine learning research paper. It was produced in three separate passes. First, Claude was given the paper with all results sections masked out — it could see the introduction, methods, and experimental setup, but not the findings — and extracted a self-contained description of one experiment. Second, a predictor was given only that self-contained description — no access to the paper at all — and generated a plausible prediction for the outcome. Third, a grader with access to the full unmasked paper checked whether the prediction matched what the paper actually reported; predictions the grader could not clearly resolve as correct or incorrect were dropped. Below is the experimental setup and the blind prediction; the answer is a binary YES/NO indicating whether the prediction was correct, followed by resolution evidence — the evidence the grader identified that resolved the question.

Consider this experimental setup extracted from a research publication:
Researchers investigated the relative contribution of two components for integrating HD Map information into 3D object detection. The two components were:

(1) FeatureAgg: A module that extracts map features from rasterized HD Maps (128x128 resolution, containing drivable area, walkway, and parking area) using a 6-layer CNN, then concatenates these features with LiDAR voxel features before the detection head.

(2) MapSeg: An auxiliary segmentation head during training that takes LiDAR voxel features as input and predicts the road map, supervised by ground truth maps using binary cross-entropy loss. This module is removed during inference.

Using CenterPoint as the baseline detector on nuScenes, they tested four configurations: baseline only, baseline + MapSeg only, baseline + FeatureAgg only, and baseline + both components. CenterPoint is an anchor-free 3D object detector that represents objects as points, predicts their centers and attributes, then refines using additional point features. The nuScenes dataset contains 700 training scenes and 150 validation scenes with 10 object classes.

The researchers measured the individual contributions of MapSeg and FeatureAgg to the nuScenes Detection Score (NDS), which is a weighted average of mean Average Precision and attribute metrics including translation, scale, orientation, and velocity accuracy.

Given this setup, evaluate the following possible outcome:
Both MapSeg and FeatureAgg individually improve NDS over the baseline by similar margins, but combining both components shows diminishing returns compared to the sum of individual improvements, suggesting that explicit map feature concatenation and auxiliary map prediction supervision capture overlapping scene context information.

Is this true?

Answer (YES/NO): NO